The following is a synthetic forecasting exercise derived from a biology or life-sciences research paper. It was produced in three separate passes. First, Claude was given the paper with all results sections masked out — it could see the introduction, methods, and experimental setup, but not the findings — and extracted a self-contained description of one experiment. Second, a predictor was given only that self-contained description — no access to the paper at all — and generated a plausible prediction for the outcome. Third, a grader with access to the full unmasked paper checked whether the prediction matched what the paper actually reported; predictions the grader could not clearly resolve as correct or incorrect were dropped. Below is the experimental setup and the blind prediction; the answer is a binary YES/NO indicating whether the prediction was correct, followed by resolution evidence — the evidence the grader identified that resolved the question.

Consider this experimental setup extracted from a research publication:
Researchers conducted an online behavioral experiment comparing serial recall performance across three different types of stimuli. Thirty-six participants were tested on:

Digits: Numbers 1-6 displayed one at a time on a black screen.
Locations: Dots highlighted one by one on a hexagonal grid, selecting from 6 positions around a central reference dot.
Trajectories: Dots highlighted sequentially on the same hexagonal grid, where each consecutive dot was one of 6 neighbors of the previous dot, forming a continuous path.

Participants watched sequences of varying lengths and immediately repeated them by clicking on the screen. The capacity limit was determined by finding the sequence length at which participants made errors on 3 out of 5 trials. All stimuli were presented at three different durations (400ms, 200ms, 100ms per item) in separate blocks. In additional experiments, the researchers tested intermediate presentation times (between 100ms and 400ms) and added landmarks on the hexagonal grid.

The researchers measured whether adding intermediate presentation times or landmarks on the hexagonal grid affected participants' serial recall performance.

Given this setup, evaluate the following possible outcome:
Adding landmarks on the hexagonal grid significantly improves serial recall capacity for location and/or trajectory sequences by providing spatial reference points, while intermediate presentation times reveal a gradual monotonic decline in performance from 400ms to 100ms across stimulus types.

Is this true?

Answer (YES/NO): NO